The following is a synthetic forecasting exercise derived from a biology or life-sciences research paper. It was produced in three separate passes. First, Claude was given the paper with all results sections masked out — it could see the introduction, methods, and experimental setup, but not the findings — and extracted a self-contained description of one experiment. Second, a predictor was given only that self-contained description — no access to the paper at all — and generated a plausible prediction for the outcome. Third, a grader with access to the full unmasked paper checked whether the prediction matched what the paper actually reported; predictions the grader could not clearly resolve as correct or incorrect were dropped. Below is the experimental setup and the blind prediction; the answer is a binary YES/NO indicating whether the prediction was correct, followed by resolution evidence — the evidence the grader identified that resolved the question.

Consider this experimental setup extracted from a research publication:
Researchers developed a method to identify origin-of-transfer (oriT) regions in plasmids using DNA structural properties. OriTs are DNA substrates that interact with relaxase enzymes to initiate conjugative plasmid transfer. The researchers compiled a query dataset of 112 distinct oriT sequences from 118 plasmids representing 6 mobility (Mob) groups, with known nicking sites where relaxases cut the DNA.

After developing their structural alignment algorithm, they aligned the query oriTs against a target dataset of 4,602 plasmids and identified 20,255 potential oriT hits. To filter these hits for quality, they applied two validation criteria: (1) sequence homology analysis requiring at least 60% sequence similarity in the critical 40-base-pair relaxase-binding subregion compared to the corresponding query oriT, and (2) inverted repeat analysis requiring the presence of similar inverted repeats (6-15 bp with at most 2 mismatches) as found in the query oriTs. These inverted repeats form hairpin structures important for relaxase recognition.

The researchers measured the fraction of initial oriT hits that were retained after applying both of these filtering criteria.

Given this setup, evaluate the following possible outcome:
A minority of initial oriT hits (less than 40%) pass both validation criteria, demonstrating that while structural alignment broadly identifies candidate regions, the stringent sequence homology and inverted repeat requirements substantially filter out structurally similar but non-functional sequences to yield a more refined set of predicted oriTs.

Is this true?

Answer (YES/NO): NO